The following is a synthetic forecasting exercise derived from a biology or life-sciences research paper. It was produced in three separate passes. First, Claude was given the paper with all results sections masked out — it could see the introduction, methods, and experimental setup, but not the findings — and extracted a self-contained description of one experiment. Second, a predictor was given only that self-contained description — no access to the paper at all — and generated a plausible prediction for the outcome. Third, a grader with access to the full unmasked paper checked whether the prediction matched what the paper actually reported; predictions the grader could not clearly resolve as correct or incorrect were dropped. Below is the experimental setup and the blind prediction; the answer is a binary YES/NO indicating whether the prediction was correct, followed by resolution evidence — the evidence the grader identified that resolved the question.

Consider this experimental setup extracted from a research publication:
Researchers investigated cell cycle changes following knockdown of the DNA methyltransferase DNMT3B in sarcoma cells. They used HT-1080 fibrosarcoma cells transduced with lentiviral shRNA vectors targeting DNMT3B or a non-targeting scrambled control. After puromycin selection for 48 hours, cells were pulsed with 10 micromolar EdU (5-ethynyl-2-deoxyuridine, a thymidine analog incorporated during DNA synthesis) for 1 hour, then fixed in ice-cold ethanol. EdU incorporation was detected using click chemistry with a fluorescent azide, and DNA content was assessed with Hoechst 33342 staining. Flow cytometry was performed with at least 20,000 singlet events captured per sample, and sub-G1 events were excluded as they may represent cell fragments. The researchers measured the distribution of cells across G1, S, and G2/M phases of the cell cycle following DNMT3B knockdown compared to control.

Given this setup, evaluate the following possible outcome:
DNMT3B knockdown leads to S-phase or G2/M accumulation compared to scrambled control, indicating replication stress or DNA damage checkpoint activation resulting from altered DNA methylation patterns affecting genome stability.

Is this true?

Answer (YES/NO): NO